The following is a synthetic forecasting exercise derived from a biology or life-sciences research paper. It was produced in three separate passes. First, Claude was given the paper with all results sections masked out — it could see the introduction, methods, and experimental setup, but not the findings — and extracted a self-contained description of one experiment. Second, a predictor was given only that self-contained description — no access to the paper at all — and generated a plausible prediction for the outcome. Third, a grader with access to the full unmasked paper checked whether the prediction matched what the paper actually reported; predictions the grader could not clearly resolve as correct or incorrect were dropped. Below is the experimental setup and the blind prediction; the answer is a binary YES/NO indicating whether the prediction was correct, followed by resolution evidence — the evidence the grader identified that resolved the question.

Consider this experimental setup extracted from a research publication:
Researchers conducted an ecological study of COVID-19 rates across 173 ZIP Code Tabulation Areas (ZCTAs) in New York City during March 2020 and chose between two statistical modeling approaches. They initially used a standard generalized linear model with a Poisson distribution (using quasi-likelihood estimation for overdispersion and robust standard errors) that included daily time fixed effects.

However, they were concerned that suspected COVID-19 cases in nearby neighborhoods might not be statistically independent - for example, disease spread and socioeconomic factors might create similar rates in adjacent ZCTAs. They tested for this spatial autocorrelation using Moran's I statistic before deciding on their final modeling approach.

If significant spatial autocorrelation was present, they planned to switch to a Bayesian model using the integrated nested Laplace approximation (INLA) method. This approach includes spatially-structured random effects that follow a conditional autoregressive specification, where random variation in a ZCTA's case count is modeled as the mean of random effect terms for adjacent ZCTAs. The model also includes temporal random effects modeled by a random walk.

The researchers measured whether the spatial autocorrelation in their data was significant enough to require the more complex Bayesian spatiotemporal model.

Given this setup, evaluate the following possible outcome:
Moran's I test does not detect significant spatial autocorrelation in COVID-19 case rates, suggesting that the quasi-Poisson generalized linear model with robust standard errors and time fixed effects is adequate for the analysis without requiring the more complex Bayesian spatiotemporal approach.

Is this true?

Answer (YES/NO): NO